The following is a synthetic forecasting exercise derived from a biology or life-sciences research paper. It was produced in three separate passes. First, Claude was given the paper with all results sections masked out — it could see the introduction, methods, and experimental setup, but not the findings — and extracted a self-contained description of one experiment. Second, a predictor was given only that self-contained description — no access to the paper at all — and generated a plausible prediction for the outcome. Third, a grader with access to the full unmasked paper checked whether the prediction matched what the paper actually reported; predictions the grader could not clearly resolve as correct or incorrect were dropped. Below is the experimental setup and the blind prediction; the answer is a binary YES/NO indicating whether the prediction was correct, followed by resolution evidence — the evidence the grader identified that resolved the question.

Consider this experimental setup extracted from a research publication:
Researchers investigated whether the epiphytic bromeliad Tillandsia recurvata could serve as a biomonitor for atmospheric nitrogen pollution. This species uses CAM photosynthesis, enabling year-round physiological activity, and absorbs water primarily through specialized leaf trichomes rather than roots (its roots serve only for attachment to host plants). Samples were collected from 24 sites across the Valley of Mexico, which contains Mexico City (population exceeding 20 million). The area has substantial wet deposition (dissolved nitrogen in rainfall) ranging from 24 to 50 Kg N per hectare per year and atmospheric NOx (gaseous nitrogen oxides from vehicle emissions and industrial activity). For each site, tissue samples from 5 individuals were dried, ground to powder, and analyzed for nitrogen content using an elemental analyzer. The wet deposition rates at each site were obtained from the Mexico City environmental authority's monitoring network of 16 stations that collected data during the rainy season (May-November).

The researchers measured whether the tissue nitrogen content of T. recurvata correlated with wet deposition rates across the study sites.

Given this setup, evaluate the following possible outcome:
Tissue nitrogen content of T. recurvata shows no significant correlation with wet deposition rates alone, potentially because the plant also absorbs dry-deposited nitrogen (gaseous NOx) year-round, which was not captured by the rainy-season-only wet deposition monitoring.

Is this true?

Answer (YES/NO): YES